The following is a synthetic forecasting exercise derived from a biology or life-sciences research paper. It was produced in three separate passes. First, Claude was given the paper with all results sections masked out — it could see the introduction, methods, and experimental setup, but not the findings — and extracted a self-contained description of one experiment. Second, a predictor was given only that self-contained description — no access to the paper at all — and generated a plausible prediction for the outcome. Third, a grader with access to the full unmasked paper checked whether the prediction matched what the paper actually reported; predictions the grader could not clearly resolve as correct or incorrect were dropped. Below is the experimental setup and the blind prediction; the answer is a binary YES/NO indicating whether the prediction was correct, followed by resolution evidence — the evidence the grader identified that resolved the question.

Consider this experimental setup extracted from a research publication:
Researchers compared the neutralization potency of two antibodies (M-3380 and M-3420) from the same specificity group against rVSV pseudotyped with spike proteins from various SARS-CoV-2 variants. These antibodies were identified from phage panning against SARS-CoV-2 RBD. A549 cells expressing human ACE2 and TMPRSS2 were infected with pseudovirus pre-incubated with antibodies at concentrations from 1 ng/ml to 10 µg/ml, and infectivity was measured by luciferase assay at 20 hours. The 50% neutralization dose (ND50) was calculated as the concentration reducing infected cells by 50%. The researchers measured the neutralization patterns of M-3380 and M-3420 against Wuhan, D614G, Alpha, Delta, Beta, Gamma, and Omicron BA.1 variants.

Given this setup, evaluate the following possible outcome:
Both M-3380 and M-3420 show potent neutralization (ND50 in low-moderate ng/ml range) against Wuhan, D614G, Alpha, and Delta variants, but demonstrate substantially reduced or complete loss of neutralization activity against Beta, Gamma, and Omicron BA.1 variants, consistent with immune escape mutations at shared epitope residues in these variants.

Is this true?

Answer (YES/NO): NO